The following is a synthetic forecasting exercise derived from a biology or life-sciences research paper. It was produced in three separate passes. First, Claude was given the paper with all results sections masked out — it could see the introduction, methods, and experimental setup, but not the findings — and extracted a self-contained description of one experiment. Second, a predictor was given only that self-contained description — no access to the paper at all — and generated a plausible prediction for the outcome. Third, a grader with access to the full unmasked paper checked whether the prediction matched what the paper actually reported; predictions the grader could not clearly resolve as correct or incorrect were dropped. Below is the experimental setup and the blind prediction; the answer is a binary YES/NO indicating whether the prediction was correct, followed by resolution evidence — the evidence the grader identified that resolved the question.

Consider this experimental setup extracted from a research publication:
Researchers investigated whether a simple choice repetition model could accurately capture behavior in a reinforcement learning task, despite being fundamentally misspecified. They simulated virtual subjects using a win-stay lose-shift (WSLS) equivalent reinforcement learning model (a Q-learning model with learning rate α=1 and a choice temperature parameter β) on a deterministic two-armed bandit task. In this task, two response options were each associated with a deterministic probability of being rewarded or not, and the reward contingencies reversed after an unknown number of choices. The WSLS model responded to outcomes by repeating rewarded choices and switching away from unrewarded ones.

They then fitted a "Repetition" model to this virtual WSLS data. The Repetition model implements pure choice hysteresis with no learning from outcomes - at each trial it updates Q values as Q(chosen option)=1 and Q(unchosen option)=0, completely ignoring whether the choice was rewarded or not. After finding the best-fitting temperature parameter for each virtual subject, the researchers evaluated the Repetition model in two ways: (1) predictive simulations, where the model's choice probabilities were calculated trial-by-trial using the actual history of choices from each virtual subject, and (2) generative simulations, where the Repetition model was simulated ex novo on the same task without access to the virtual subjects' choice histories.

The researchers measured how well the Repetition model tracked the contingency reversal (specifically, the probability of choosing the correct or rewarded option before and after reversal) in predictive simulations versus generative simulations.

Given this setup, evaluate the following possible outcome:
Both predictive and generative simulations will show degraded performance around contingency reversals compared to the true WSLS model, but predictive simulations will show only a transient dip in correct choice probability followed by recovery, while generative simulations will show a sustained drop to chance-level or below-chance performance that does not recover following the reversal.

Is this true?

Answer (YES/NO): NO